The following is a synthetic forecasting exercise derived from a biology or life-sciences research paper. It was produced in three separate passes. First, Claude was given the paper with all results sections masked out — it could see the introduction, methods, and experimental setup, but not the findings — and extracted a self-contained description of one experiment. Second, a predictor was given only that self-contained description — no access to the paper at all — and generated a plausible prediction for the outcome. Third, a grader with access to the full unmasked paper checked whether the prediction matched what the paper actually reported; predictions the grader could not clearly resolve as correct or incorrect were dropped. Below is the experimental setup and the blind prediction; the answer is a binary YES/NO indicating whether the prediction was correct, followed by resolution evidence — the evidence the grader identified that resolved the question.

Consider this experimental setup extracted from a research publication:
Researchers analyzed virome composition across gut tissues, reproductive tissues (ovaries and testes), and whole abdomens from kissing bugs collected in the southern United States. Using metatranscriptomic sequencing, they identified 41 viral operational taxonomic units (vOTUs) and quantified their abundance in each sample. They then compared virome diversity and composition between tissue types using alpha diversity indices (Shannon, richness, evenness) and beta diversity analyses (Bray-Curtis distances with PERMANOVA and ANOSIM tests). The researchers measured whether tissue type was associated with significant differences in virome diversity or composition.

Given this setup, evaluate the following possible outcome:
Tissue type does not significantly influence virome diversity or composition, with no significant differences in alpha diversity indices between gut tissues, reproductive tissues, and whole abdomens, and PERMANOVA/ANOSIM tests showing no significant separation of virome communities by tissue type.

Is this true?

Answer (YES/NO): YES